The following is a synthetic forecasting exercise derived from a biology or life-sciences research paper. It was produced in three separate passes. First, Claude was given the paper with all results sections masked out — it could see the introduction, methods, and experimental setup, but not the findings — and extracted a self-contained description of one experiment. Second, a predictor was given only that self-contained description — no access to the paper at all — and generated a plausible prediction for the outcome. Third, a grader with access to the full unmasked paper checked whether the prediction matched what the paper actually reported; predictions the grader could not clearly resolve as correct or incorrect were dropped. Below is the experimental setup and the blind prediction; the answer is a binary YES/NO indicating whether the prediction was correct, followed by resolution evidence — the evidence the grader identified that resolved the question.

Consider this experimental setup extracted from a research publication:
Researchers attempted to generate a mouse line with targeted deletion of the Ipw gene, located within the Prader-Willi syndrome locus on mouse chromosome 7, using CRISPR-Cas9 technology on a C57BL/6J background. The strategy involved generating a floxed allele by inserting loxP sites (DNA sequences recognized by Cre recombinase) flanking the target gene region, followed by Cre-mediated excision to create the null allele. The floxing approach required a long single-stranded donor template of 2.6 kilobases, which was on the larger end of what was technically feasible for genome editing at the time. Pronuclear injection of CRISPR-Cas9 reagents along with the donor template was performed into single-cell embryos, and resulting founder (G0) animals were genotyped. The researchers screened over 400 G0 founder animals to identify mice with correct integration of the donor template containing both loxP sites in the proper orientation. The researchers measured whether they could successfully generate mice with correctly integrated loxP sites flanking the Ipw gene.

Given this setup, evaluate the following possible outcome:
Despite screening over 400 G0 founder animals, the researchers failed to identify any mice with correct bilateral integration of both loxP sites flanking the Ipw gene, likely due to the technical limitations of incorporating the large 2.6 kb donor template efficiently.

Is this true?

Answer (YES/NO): YES